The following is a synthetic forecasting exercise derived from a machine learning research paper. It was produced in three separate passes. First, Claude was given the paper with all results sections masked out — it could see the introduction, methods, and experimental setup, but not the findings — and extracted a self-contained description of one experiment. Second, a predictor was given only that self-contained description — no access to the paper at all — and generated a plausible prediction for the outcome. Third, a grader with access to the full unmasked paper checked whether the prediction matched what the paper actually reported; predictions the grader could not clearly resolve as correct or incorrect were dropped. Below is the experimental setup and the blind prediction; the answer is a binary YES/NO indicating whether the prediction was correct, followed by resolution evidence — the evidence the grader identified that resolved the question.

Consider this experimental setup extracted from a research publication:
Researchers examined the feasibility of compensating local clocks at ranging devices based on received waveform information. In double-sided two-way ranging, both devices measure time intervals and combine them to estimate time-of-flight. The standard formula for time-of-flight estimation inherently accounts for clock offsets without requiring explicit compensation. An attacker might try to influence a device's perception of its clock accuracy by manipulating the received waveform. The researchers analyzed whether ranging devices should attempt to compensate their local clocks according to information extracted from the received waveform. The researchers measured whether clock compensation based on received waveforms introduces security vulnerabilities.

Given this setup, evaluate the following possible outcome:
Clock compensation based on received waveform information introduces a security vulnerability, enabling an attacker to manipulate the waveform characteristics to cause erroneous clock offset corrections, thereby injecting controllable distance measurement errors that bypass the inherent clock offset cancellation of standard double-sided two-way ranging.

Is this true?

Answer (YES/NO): YES